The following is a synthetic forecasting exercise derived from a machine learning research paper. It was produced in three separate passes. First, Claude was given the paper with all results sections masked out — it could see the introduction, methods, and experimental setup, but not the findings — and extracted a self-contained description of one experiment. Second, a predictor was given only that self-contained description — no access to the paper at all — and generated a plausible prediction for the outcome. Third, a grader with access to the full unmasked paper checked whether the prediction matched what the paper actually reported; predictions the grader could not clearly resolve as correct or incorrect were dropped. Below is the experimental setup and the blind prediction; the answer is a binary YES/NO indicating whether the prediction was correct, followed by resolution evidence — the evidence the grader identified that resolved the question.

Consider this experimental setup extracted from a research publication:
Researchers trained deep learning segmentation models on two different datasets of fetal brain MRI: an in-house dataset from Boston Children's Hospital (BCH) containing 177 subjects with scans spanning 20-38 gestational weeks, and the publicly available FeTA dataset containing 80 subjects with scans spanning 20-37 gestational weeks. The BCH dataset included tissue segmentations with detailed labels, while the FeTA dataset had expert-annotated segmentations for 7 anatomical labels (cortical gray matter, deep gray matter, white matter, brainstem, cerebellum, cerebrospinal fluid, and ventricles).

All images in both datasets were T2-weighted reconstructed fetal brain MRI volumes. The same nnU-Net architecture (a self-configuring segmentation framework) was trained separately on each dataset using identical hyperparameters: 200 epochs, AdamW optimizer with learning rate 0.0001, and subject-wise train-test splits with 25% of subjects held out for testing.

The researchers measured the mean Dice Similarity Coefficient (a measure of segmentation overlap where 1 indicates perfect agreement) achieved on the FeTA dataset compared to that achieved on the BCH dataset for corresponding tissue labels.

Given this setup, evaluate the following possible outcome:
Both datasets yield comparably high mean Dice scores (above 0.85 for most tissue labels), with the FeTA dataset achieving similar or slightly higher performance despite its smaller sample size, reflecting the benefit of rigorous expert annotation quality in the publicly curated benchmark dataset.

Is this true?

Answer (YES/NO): NO